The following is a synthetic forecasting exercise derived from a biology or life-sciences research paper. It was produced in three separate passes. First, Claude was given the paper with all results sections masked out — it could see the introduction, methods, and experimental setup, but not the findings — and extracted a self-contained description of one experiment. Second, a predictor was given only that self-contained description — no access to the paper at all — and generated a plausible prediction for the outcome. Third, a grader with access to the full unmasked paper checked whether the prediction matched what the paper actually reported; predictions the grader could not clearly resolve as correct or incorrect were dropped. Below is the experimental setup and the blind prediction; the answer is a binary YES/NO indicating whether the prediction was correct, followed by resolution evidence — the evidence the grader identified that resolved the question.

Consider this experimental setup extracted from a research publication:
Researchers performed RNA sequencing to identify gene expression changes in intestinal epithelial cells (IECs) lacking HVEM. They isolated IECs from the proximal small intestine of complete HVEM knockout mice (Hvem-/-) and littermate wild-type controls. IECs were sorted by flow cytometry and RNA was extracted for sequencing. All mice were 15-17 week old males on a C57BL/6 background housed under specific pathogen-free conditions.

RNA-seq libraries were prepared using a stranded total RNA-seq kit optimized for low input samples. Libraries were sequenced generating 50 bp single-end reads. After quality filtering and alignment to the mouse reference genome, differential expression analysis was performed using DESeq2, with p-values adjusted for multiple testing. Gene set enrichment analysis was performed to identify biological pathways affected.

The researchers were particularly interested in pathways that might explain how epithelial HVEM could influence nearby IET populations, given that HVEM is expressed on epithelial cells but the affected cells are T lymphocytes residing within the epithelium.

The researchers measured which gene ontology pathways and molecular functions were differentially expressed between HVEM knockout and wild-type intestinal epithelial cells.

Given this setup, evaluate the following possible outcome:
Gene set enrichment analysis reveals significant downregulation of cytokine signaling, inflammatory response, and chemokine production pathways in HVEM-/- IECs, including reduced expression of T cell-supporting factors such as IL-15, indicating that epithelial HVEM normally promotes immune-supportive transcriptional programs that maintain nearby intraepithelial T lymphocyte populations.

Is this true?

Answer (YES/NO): NO